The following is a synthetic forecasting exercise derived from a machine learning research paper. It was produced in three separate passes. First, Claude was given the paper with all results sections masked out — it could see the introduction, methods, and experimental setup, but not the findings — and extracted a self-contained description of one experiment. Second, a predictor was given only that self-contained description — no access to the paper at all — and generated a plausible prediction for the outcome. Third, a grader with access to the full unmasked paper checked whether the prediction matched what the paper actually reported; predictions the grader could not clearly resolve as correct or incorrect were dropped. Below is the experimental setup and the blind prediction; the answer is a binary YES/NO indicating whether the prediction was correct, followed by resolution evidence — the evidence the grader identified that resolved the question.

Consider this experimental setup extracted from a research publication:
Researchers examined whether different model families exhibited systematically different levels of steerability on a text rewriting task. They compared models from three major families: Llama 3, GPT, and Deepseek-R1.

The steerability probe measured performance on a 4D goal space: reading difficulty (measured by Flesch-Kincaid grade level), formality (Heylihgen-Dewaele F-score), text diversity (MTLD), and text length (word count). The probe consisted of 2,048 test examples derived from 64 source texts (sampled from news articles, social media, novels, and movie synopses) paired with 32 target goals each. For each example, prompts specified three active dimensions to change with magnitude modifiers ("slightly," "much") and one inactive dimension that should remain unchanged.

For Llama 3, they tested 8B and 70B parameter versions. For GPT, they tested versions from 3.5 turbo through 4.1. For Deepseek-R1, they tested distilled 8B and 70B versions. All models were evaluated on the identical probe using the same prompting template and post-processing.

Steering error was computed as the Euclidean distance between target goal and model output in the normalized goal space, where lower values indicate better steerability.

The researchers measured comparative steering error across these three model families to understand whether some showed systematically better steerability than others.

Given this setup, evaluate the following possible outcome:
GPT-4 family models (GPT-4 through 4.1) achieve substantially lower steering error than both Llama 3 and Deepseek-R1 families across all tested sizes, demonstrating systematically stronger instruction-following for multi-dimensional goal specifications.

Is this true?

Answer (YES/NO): NO